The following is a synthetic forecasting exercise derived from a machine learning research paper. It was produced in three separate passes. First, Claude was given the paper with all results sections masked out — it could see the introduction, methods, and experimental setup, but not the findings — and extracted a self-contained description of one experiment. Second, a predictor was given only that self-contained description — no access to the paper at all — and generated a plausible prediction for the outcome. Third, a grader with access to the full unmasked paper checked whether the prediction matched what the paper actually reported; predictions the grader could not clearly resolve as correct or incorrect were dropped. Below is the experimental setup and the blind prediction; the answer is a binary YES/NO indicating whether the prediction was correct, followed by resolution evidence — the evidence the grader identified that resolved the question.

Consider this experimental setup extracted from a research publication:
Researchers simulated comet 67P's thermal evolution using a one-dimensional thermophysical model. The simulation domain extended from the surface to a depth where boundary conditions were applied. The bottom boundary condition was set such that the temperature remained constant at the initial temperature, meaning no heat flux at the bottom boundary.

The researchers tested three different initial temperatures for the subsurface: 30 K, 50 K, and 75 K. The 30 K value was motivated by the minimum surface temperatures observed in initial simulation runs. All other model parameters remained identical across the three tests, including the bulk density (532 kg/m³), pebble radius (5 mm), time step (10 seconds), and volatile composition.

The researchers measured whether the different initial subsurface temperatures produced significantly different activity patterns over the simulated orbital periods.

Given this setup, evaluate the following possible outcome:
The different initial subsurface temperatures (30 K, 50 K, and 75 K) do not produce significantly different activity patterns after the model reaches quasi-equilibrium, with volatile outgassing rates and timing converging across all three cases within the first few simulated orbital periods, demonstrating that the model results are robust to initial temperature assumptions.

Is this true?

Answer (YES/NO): YES